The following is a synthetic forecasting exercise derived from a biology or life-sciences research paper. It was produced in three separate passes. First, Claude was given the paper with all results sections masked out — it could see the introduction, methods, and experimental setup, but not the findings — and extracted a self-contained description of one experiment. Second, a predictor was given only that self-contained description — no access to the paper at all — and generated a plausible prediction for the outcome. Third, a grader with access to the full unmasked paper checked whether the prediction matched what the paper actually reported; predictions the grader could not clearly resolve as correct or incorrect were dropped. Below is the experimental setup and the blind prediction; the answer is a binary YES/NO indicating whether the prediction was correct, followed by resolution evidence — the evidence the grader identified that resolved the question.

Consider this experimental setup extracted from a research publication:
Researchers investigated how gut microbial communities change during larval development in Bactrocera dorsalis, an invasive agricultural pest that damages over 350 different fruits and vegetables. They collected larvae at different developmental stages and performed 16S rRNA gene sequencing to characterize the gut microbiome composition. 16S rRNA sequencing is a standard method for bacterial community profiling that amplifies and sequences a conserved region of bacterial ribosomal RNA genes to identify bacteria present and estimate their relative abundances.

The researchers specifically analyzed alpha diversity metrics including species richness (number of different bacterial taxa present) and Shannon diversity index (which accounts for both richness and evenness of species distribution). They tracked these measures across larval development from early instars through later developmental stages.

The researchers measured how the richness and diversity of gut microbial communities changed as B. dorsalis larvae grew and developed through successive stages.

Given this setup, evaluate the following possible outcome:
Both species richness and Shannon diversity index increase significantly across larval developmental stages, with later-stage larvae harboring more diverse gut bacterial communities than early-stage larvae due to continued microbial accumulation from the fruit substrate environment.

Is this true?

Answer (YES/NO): NO